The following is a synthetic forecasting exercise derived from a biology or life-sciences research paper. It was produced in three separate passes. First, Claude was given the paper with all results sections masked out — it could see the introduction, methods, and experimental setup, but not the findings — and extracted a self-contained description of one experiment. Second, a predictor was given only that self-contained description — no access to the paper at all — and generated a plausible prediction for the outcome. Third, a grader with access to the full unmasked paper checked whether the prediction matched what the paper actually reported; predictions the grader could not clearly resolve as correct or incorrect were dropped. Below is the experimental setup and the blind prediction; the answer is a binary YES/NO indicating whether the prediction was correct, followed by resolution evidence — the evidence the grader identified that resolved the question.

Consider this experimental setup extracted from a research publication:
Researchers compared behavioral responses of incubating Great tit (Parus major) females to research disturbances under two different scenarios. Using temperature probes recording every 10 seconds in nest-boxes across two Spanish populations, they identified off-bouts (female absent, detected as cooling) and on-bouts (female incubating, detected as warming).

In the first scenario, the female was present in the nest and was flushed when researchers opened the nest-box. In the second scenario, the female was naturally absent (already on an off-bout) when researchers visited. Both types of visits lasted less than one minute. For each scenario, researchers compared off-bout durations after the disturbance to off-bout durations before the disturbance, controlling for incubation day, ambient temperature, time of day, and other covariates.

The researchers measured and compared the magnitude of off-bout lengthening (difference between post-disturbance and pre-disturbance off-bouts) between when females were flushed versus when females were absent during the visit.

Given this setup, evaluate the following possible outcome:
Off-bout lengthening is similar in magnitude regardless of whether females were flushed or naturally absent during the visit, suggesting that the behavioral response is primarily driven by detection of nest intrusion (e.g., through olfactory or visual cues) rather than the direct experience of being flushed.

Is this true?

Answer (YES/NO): NO